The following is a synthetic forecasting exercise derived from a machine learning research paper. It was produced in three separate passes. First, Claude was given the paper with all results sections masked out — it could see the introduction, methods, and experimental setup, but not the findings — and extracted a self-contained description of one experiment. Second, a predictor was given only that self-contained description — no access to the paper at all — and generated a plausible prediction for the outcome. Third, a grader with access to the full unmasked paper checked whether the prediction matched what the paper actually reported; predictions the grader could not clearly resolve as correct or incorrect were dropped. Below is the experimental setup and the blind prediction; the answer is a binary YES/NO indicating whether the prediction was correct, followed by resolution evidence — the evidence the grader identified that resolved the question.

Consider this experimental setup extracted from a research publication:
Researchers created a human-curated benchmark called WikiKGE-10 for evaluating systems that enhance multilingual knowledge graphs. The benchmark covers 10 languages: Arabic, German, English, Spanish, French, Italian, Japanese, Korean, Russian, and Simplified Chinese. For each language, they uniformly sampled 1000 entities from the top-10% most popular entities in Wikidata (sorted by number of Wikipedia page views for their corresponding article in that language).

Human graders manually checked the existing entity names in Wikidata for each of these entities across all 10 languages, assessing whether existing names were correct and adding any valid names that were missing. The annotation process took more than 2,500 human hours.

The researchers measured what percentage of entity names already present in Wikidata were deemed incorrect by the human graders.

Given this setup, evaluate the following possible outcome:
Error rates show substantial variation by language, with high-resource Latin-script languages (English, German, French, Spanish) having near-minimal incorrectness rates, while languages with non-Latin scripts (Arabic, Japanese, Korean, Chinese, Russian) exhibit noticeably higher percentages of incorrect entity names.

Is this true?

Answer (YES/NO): NO